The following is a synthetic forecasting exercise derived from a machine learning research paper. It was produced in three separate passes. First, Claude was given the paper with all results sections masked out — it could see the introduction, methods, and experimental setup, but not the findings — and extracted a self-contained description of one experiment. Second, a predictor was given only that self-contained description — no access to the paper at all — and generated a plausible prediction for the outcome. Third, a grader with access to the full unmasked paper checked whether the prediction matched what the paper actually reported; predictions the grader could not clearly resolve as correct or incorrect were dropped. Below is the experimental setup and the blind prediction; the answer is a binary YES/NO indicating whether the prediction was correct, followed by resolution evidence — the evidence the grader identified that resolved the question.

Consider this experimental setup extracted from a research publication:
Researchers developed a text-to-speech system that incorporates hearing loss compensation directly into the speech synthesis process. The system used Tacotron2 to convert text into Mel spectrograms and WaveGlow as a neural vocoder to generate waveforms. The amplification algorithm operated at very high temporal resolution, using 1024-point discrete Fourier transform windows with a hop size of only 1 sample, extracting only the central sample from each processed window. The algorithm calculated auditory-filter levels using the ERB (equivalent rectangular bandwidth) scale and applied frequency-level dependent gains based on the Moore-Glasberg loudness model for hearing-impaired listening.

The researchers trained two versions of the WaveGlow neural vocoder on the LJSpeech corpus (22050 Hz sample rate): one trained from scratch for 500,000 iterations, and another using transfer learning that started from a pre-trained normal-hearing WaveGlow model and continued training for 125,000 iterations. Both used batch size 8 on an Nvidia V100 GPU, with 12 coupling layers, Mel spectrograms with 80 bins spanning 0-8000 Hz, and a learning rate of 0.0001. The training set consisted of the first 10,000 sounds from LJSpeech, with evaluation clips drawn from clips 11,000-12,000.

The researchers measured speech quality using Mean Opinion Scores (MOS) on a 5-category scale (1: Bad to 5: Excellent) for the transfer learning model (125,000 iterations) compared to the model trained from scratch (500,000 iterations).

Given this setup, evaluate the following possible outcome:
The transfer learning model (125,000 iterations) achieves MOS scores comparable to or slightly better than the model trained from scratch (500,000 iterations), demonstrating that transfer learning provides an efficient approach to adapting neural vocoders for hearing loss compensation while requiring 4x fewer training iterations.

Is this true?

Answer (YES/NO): NO